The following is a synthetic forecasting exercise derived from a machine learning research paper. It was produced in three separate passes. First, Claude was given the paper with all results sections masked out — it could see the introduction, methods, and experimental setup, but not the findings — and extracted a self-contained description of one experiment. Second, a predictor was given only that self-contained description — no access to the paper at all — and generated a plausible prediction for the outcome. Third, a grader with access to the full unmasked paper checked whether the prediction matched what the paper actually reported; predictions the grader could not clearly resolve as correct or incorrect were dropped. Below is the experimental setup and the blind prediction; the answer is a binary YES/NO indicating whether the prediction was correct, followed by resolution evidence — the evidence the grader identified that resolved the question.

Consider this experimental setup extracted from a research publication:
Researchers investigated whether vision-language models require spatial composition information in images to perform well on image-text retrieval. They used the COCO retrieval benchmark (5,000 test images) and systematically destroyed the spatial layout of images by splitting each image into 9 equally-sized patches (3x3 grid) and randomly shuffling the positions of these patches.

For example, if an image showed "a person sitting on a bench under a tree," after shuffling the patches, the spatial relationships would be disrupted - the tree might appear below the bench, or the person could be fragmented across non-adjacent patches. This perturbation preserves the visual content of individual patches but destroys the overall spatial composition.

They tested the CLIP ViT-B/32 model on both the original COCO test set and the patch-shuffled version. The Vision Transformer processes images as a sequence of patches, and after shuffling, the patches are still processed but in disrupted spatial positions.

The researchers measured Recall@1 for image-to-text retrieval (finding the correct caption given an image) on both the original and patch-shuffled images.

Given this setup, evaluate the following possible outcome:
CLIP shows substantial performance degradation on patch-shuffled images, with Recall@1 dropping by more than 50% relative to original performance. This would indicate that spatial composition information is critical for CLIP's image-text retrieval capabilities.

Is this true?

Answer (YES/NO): NO